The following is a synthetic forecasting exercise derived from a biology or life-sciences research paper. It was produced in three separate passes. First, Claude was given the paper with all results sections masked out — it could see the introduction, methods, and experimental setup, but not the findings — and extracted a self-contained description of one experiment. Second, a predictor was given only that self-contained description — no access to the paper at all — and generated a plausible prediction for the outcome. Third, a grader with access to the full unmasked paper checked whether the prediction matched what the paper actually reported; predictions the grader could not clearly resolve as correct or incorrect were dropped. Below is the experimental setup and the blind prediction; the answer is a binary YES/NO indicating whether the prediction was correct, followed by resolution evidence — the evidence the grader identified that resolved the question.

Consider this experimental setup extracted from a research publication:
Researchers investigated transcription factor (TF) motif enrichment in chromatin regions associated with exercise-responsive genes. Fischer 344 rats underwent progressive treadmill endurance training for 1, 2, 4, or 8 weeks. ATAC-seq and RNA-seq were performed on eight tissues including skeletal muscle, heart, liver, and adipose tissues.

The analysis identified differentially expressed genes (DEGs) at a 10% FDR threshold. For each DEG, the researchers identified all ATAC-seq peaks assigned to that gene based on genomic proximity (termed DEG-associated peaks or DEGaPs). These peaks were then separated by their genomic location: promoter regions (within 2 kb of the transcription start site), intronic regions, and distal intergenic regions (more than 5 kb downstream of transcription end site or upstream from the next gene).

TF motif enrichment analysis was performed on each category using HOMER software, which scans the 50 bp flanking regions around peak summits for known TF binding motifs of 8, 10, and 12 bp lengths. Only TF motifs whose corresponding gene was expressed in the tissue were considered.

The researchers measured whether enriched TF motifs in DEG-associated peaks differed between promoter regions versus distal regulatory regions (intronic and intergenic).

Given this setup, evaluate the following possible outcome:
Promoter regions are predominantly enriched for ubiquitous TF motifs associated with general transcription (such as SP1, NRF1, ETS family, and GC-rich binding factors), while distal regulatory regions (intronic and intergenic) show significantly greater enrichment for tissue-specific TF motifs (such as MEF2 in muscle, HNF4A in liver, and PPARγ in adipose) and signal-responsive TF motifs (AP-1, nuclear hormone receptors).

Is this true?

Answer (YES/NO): NO